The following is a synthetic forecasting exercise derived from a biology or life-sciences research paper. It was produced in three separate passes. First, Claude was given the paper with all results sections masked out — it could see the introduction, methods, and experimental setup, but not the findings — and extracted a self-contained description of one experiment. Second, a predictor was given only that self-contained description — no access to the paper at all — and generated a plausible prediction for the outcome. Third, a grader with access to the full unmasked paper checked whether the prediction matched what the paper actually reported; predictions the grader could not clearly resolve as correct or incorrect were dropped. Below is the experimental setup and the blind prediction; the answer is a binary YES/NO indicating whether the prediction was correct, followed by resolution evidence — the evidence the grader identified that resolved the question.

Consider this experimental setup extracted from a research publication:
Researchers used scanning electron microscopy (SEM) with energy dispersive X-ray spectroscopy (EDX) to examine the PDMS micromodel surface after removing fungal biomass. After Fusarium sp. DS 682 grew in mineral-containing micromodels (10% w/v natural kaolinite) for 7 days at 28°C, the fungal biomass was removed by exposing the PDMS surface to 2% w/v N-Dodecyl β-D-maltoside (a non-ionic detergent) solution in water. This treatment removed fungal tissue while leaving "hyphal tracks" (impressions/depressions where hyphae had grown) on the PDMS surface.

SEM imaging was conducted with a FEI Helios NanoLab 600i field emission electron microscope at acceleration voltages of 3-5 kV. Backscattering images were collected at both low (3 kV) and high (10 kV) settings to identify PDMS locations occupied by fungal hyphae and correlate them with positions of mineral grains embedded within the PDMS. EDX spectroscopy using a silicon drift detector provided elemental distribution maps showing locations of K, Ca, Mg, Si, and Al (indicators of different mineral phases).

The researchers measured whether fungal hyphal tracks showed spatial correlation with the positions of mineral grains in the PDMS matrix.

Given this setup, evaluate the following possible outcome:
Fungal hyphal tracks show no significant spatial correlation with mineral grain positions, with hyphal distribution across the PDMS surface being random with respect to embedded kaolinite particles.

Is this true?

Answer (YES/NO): NO